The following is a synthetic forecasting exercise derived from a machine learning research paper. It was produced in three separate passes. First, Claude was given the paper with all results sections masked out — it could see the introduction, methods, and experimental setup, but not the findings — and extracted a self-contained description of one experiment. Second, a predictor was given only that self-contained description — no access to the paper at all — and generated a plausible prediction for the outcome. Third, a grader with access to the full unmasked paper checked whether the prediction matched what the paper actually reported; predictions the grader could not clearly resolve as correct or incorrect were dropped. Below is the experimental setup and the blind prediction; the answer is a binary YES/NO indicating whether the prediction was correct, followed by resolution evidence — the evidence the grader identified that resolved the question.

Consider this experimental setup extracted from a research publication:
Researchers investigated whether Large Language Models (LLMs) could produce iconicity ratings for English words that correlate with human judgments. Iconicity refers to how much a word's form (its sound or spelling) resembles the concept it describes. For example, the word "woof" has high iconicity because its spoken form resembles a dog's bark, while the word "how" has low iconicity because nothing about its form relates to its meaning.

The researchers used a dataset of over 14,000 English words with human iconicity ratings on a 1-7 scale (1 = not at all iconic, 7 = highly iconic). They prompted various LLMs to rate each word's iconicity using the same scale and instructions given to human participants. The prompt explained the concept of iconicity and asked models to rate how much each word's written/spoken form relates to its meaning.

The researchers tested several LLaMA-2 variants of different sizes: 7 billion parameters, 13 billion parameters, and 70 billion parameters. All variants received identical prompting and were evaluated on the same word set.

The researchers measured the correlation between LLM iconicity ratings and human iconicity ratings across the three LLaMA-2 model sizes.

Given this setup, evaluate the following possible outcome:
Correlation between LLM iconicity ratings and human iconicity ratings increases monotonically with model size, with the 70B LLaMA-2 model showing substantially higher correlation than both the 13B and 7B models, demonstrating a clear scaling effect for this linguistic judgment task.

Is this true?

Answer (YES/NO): NO